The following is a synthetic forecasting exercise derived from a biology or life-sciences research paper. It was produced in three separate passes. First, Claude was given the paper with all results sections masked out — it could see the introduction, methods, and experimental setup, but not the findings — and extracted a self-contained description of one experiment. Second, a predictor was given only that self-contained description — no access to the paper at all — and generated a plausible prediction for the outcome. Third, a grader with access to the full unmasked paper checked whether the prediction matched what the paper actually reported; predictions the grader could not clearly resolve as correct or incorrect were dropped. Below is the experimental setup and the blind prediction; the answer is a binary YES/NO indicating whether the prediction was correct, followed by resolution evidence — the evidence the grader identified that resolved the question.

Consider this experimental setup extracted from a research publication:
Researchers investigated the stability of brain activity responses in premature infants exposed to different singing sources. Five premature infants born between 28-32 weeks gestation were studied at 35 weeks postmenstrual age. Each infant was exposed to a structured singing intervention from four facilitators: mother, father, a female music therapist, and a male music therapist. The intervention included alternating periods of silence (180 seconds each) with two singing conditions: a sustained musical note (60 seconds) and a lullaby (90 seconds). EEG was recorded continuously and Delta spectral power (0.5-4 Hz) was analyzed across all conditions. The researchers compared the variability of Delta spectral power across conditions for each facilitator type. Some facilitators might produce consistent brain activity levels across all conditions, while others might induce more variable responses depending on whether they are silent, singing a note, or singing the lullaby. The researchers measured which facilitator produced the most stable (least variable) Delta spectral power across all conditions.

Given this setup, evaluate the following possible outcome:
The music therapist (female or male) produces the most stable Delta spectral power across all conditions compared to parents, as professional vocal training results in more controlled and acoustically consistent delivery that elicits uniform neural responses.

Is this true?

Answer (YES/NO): YES